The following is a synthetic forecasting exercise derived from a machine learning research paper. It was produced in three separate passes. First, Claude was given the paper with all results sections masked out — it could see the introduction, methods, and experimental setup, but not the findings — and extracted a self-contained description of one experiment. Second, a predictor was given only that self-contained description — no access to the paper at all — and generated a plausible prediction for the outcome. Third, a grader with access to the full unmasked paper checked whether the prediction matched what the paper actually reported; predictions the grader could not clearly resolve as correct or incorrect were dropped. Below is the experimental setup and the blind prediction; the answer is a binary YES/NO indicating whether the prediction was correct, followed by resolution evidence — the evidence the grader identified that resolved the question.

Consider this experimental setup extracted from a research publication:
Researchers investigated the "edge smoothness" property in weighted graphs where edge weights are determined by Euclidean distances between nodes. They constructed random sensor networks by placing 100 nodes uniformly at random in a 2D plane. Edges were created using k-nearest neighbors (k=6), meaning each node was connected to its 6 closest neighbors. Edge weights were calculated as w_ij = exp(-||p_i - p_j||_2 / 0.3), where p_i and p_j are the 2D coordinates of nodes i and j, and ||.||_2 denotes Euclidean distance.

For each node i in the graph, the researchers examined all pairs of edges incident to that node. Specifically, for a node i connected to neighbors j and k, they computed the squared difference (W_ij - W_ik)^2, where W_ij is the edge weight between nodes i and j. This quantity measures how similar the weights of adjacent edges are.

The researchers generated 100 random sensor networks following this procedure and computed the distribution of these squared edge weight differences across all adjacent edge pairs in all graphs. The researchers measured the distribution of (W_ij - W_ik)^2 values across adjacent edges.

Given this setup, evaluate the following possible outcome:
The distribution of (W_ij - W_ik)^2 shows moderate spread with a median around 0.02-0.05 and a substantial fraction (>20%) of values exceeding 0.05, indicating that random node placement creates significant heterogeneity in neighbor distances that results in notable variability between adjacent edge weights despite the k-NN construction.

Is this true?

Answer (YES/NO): NO